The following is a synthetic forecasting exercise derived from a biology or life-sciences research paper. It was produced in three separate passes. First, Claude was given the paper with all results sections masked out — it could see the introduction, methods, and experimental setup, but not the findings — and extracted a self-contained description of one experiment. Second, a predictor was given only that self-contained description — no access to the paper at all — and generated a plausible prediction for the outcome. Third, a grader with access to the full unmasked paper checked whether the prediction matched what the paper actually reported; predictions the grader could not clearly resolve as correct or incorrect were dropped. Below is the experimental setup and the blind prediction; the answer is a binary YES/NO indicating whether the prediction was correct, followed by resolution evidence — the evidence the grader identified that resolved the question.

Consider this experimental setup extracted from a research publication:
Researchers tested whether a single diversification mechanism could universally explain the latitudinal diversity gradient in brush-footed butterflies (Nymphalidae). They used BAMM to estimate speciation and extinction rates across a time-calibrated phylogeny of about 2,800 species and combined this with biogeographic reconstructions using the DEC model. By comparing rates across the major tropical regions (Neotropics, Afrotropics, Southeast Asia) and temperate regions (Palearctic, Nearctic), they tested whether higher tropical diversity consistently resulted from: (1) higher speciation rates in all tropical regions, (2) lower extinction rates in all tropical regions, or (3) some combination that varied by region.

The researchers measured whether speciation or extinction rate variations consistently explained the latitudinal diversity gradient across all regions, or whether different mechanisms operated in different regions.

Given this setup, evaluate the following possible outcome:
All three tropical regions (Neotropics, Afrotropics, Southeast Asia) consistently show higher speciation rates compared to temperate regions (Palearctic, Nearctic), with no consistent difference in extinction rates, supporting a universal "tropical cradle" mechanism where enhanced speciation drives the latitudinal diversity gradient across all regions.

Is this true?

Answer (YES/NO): NO